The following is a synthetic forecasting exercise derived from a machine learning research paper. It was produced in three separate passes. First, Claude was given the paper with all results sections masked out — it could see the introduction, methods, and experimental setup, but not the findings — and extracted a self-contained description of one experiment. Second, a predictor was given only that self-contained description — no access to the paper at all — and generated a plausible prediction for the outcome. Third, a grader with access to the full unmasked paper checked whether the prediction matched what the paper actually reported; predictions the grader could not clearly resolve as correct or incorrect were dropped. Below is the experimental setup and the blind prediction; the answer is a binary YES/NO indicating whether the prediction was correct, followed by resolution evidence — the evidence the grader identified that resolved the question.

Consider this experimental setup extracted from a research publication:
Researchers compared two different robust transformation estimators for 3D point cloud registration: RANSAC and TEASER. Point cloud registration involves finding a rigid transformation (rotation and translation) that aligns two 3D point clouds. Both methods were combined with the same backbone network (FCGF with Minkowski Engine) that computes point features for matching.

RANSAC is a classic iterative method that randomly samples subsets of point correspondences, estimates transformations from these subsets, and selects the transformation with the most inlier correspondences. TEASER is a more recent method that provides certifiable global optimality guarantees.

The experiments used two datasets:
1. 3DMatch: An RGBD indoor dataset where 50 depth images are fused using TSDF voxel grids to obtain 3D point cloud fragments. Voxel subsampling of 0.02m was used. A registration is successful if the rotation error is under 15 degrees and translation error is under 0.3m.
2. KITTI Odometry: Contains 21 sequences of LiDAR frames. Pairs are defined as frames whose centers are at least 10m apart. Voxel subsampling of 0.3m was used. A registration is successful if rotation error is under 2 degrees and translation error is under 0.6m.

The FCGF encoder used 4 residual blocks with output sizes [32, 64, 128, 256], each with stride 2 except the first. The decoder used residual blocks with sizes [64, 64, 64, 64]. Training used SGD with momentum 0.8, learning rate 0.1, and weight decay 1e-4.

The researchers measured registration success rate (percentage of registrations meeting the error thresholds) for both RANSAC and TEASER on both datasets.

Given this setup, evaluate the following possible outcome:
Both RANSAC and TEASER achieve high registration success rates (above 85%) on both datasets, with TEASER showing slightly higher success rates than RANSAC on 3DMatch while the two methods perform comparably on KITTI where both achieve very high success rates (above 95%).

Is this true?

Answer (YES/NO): NO